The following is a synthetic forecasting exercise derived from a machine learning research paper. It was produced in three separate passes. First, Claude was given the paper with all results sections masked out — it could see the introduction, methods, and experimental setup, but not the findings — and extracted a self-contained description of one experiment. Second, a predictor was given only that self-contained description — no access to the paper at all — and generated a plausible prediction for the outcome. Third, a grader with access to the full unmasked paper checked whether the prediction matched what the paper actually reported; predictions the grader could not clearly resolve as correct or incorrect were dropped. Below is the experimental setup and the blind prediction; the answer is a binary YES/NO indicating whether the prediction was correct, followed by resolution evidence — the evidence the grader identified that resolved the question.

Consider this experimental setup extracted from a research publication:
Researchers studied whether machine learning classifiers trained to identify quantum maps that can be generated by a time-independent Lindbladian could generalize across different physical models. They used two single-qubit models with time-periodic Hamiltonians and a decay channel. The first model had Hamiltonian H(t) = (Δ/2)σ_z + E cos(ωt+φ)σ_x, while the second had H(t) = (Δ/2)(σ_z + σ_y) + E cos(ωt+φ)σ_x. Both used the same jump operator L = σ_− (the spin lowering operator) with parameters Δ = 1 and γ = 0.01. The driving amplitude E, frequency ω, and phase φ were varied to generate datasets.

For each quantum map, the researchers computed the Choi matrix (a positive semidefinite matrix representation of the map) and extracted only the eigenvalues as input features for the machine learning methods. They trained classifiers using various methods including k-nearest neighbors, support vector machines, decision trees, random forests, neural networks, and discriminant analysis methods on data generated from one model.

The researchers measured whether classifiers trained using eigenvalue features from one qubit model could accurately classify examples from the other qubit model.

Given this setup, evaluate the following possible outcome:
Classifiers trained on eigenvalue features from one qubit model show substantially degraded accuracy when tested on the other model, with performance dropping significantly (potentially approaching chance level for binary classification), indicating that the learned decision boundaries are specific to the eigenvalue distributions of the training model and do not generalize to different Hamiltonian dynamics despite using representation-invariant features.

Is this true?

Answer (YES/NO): YES